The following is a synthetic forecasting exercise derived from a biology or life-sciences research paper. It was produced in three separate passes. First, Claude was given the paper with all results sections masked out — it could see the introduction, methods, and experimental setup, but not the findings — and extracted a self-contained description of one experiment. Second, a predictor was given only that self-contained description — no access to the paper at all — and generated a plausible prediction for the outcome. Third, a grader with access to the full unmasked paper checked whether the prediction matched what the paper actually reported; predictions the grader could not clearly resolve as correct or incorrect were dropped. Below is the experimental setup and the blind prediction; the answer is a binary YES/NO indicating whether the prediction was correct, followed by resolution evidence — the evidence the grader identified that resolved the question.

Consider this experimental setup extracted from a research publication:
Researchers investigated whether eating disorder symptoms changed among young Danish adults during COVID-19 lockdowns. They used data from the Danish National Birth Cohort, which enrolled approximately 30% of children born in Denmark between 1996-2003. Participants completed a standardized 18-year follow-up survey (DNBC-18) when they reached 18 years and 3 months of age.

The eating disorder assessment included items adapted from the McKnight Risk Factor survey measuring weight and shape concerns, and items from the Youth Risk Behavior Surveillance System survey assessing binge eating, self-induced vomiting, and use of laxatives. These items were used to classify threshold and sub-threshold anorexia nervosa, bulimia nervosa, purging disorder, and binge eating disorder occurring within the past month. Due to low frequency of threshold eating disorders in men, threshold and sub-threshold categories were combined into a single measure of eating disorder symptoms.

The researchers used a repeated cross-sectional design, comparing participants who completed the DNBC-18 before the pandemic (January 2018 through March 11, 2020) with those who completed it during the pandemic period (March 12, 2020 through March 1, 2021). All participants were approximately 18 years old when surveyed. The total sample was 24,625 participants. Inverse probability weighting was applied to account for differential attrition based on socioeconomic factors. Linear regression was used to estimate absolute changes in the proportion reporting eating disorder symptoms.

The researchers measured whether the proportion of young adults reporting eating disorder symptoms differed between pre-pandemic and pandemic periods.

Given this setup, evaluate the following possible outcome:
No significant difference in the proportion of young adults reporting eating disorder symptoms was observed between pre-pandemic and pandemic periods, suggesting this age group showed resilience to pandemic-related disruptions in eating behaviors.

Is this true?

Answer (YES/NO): YES